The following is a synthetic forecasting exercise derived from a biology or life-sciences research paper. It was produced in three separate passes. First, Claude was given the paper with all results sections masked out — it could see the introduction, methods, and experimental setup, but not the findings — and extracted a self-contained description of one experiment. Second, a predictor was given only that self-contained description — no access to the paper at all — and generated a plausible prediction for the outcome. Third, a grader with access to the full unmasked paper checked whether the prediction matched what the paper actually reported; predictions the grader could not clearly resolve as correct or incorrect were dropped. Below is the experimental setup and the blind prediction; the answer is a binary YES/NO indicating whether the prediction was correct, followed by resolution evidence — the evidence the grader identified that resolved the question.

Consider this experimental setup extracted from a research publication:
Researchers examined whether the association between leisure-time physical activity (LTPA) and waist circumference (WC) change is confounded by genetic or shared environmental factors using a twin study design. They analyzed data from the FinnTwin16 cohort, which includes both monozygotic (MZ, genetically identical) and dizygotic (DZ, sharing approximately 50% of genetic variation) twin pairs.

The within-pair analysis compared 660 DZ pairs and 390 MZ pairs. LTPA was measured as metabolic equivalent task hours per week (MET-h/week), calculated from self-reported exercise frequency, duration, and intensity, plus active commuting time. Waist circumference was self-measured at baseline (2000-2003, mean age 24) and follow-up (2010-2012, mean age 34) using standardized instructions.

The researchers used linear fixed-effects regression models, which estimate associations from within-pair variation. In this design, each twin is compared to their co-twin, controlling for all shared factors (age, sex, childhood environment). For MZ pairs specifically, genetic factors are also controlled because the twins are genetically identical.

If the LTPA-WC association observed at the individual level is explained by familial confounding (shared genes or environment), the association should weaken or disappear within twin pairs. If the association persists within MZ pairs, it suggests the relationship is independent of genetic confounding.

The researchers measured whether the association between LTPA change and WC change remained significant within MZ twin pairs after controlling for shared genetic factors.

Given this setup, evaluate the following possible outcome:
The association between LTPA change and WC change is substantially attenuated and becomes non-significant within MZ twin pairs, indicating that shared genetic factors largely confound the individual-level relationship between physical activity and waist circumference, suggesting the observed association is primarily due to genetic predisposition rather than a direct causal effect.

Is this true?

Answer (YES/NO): NO